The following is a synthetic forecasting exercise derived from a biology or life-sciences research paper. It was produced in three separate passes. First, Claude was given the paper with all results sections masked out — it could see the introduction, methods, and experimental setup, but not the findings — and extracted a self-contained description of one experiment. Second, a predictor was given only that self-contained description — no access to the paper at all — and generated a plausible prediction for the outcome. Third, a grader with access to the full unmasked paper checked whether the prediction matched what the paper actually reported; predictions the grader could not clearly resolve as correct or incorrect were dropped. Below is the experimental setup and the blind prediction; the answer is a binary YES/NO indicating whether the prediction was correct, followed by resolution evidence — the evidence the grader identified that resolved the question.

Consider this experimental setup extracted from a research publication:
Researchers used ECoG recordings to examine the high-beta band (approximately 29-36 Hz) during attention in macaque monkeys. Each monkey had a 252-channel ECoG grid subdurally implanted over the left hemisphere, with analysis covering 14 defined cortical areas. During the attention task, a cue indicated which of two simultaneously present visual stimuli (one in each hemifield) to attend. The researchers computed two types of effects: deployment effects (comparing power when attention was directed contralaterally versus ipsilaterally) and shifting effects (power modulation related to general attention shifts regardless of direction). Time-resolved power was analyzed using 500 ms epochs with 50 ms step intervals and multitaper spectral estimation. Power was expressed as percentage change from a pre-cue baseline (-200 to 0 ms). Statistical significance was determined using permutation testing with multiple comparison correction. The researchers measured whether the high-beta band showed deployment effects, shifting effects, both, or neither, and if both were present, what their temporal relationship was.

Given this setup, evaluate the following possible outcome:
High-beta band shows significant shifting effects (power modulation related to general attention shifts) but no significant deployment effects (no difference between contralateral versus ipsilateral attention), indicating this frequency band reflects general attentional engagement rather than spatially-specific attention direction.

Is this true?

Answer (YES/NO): NO